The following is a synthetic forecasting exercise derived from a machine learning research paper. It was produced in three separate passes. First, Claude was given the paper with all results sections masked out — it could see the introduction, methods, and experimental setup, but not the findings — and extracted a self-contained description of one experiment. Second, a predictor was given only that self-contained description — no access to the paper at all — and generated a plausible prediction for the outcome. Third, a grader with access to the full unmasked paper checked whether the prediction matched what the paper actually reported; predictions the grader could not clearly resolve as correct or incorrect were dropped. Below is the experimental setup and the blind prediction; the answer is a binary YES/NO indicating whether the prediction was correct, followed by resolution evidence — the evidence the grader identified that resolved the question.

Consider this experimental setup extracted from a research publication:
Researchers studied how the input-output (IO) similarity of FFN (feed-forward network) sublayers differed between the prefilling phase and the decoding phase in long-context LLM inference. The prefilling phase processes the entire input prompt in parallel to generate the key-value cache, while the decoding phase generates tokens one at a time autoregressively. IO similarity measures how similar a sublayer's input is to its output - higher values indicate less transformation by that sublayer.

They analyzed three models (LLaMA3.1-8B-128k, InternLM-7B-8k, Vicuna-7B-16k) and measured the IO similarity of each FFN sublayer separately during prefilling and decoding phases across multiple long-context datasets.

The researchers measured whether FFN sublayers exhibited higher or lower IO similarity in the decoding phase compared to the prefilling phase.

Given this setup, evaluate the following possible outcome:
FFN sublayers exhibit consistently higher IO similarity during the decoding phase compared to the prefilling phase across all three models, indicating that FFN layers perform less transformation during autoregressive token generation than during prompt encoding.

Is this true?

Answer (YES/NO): YES